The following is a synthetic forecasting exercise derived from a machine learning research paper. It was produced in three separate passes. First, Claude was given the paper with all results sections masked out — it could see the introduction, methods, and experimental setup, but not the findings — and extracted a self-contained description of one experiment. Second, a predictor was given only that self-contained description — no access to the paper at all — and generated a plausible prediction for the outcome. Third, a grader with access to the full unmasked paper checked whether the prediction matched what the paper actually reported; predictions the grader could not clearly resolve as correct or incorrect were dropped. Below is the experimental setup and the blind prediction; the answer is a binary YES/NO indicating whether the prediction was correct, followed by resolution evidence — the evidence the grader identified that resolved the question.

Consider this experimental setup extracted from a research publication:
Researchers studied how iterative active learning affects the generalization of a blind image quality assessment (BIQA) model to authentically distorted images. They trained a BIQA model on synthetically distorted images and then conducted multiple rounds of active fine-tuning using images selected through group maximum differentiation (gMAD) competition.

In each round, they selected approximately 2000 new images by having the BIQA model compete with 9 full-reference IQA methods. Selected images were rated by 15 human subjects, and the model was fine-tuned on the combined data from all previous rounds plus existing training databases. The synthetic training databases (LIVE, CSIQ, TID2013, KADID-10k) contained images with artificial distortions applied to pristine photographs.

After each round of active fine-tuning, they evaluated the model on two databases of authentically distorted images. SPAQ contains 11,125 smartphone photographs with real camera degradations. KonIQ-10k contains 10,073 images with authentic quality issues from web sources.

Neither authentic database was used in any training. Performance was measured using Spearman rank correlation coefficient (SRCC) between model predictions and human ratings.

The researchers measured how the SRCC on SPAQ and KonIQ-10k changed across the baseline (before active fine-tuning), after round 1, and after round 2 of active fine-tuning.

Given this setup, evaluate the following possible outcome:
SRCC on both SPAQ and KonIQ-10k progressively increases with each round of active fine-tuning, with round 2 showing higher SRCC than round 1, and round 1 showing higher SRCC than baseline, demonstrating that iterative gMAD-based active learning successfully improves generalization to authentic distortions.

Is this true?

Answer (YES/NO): YES